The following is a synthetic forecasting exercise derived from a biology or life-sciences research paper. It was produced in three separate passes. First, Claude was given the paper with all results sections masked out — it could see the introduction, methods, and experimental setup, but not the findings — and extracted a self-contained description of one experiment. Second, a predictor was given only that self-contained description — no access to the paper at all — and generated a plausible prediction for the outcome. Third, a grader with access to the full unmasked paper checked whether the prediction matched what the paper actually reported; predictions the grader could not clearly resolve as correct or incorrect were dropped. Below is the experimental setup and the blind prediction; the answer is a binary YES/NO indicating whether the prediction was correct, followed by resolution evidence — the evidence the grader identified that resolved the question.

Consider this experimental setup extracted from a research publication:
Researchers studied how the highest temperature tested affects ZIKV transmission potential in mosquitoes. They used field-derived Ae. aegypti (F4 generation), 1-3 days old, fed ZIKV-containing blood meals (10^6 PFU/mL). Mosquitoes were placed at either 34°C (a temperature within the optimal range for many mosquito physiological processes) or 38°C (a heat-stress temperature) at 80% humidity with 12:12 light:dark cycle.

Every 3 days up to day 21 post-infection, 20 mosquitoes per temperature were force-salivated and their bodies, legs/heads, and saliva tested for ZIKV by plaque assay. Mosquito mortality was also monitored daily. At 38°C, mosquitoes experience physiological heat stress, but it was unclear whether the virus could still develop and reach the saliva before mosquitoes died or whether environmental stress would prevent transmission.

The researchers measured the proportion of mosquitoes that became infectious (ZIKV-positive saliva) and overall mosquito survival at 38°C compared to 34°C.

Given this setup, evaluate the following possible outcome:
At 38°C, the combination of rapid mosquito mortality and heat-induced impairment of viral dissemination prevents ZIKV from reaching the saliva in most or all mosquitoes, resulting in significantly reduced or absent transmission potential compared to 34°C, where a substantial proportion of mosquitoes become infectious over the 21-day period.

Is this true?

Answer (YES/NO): NO